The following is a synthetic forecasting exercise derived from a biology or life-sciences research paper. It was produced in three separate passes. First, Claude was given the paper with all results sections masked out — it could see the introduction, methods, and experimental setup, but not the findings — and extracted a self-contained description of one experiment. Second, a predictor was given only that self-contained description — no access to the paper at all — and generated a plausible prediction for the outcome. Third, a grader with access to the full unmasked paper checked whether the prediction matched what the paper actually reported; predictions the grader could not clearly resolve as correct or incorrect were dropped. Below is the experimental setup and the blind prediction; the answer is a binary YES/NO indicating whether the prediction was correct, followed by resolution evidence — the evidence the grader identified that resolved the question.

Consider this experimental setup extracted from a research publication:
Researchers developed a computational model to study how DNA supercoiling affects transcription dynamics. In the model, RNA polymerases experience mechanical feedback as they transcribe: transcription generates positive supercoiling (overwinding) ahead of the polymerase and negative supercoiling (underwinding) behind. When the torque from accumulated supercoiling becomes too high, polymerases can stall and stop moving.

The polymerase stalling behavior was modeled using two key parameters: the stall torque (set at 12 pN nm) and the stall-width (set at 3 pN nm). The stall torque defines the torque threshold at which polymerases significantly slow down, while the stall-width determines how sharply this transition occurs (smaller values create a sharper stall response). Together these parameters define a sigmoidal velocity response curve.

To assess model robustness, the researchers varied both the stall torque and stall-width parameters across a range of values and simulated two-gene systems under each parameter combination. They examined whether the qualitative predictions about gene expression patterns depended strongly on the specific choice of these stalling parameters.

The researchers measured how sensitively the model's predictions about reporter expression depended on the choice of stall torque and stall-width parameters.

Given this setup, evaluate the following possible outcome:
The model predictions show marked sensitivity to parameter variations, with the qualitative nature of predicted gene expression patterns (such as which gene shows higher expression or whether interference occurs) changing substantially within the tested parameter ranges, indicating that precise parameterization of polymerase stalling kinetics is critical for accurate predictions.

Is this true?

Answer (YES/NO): NO